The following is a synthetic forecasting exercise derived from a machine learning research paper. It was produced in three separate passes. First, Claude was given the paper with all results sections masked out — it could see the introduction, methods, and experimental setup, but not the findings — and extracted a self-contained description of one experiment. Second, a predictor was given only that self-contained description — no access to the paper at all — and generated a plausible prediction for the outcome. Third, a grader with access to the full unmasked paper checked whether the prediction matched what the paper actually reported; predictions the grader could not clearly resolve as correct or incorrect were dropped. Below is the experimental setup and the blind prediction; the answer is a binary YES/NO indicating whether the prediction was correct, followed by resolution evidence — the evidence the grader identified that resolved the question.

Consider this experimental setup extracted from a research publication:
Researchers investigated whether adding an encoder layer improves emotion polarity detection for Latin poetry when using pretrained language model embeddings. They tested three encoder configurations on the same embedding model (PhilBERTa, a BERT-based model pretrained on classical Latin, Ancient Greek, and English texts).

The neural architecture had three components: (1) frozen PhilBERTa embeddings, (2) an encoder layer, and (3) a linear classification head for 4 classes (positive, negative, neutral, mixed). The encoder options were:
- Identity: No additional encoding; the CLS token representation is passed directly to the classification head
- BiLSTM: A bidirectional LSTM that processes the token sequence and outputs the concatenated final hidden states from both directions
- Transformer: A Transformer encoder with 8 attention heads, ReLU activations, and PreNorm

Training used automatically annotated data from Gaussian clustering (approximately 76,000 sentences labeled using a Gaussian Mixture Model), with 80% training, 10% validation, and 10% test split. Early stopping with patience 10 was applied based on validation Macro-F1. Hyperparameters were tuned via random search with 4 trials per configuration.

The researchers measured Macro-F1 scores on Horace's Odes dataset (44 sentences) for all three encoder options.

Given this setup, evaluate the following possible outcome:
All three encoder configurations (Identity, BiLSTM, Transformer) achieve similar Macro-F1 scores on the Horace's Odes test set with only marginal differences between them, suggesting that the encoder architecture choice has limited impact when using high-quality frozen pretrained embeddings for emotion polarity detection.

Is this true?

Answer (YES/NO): NO